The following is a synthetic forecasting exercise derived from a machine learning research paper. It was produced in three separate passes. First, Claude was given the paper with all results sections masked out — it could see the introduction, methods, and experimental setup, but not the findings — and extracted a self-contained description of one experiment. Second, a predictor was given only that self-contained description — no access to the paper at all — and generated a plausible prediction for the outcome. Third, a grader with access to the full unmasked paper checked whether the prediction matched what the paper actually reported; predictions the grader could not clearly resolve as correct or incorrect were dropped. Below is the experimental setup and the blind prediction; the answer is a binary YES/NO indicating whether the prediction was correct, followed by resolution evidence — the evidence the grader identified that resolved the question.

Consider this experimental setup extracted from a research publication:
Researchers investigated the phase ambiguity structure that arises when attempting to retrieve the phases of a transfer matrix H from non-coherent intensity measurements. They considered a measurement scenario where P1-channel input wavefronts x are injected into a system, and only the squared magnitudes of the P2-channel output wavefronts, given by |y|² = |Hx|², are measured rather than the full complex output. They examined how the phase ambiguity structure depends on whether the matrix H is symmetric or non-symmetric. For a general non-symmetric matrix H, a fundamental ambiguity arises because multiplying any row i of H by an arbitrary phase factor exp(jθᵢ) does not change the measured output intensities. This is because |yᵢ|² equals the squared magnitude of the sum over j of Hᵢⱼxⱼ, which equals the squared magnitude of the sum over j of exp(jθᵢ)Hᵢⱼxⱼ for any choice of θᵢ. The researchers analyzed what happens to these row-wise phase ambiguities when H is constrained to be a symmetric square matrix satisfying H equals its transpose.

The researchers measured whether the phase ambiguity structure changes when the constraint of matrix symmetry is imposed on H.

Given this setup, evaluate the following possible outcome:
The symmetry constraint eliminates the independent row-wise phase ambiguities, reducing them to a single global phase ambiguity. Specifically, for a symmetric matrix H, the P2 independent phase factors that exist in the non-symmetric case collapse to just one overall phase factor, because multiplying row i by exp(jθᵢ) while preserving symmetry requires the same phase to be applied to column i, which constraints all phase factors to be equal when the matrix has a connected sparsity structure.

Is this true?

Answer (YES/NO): YES